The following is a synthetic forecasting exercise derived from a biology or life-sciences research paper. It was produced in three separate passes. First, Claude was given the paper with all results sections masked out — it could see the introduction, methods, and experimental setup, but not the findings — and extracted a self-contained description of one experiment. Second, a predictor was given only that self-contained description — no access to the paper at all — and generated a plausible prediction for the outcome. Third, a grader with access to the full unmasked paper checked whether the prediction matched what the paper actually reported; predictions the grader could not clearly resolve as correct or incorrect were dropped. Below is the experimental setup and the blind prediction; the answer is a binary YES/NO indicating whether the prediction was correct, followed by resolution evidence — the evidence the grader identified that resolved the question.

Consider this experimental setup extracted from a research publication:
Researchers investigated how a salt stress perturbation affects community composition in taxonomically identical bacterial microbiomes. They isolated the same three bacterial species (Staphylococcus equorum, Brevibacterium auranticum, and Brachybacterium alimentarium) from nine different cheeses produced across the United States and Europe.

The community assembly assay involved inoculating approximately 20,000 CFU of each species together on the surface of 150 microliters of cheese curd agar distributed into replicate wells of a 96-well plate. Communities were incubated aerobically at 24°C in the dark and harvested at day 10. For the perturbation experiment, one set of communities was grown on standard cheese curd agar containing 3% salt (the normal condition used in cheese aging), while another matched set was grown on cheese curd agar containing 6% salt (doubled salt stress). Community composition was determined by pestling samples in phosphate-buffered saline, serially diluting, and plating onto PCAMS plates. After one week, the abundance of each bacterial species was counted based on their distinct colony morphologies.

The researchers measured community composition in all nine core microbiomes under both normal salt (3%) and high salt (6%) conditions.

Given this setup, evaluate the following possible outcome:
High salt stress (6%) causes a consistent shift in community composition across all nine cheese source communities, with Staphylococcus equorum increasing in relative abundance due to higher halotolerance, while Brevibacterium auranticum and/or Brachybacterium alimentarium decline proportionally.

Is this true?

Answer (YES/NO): NO